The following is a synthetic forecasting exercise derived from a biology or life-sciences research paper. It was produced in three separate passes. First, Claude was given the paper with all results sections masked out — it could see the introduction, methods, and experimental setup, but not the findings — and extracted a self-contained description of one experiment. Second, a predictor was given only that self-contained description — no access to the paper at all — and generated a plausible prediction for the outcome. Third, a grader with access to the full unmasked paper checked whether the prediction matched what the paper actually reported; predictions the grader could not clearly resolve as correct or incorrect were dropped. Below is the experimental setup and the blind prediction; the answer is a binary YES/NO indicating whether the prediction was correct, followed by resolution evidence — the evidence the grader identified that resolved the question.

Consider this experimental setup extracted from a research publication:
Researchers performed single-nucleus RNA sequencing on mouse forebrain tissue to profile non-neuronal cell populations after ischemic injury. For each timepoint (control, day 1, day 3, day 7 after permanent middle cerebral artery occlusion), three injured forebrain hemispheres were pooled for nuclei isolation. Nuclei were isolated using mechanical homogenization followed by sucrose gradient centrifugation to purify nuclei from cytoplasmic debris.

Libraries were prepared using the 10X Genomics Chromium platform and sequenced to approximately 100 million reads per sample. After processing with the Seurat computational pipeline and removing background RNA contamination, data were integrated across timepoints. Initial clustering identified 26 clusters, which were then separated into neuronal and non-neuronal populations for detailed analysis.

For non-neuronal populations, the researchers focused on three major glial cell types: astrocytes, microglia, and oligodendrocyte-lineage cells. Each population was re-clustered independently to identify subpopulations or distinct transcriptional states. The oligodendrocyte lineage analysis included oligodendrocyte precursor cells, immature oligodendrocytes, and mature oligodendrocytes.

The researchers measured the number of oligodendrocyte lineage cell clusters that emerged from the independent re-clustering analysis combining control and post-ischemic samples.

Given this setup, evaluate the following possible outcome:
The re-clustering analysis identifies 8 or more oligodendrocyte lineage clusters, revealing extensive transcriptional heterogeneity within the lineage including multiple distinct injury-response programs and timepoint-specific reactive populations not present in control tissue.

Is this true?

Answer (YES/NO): NO